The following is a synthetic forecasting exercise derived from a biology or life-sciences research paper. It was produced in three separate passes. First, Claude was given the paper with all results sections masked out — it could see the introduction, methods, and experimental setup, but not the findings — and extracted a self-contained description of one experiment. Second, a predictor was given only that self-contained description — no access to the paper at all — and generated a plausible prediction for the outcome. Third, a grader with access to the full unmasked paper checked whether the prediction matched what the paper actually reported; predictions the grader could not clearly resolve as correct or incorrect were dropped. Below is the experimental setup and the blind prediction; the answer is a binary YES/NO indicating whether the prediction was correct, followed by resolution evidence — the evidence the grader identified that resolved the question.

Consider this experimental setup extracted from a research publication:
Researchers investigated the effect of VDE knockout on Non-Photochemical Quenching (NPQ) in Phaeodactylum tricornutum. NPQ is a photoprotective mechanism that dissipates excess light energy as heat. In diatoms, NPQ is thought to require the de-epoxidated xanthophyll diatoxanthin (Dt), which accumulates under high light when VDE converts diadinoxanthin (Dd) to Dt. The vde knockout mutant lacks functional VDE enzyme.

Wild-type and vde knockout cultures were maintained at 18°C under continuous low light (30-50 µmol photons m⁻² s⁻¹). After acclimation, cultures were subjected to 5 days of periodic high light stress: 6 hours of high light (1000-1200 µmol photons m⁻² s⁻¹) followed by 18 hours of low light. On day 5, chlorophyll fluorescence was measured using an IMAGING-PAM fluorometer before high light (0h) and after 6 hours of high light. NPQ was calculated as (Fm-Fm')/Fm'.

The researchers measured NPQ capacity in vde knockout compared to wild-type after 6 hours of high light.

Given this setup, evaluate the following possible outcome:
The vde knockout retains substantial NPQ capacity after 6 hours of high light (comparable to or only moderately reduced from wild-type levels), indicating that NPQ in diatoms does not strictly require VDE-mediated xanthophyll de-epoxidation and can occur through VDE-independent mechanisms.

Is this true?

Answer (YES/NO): NO